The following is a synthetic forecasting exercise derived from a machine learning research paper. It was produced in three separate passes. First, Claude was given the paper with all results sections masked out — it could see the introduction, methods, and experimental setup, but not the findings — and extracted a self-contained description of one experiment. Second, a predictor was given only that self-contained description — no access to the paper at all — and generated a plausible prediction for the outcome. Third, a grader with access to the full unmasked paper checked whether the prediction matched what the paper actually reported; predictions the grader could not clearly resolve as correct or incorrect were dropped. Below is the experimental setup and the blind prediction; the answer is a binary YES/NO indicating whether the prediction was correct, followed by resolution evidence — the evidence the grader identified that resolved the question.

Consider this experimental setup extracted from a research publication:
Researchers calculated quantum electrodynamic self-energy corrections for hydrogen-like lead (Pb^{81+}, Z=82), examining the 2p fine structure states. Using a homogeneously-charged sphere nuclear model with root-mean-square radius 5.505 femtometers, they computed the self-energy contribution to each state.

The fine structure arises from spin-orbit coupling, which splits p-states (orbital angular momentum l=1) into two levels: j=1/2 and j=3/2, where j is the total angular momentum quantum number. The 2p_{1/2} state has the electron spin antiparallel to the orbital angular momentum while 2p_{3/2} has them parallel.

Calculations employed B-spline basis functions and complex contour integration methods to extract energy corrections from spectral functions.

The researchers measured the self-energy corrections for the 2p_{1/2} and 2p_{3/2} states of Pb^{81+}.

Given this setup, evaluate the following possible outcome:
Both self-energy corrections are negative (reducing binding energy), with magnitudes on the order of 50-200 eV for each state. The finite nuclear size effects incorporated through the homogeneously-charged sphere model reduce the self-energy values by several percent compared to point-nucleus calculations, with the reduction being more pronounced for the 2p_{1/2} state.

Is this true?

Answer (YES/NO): NO